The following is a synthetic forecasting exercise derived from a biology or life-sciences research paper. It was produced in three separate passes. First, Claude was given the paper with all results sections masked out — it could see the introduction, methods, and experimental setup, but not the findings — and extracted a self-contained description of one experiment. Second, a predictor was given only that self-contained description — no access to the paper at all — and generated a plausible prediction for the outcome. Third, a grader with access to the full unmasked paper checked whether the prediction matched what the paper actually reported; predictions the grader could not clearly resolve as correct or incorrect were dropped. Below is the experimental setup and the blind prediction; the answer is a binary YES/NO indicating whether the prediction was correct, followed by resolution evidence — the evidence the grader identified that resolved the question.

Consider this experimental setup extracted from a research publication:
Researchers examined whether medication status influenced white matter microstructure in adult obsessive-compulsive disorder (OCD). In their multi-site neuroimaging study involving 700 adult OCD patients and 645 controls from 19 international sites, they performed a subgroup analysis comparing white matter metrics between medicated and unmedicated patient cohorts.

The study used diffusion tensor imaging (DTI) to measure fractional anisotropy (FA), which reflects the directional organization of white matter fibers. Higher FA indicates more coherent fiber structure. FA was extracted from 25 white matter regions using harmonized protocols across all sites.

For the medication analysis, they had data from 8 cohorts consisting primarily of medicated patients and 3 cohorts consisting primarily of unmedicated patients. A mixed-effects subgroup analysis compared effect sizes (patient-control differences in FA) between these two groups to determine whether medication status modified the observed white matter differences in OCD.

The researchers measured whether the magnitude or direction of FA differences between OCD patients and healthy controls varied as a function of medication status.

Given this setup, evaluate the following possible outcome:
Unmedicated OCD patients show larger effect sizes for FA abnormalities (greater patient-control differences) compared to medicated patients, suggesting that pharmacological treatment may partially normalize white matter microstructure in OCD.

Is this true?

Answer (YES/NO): NO